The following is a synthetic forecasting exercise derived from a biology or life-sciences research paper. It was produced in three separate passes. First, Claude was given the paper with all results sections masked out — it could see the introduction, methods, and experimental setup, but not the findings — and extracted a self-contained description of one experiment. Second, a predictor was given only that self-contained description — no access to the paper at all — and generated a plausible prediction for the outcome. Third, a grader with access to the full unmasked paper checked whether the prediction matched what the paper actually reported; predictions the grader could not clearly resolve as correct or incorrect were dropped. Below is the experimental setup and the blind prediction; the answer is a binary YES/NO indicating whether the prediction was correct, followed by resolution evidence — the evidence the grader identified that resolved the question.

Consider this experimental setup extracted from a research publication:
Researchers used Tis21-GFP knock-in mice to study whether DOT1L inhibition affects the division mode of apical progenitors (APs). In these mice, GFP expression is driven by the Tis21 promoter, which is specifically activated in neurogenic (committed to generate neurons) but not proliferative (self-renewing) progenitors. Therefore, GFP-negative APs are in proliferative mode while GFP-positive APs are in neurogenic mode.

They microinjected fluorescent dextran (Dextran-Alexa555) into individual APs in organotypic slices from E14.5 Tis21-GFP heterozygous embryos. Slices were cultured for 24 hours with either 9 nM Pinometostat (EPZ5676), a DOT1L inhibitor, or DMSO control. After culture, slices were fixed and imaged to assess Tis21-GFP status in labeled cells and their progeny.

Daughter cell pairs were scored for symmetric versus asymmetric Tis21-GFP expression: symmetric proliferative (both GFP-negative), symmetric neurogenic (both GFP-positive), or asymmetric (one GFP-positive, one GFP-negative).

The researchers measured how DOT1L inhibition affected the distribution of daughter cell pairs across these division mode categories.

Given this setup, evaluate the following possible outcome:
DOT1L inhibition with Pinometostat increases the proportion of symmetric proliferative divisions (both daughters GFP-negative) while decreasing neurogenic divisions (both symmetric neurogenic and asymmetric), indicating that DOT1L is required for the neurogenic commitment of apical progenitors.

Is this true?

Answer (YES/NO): NO